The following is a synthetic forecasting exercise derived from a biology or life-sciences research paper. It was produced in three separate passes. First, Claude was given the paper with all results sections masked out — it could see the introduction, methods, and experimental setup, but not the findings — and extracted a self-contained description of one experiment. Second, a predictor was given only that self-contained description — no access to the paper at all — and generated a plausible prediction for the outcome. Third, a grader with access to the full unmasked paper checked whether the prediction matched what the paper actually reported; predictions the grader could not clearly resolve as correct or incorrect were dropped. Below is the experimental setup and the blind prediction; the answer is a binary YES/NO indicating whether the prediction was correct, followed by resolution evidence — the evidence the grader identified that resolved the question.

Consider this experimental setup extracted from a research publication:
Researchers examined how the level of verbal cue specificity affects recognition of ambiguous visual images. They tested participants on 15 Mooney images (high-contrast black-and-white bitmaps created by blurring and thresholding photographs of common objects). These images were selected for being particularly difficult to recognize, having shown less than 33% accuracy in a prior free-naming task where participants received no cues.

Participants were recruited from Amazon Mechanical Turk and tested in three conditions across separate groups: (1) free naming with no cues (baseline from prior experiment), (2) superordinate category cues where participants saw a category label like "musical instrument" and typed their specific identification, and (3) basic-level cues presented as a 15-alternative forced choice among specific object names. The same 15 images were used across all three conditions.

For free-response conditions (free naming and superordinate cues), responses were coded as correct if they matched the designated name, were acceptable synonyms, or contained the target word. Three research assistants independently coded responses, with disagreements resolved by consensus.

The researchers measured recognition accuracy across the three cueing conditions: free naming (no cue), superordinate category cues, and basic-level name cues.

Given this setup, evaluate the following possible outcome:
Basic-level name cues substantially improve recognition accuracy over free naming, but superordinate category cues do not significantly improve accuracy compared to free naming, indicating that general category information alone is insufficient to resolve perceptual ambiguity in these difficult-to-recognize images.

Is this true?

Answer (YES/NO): NO